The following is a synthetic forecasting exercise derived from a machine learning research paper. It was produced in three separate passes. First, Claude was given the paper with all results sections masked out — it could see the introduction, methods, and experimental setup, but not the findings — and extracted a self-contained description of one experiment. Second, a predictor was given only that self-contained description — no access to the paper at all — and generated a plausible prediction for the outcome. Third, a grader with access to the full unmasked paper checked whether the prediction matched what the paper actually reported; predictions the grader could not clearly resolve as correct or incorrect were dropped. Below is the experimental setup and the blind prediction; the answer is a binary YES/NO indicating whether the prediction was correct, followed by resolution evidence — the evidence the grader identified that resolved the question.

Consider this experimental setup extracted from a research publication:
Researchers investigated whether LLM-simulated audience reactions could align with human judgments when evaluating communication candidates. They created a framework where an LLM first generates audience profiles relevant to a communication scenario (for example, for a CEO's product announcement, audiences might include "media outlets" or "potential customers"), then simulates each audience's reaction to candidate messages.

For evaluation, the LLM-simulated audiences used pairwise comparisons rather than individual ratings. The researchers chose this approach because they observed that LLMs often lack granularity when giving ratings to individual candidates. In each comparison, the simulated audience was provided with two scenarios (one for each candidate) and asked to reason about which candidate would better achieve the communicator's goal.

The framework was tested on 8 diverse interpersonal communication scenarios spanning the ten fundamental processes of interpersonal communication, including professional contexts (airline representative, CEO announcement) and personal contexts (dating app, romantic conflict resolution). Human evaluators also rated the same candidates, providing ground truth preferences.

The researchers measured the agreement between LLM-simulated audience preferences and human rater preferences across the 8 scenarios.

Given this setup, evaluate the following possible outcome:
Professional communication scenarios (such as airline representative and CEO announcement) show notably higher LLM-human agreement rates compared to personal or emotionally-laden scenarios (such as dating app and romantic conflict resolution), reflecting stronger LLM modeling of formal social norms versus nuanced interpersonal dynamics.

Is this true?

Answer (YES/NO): NO